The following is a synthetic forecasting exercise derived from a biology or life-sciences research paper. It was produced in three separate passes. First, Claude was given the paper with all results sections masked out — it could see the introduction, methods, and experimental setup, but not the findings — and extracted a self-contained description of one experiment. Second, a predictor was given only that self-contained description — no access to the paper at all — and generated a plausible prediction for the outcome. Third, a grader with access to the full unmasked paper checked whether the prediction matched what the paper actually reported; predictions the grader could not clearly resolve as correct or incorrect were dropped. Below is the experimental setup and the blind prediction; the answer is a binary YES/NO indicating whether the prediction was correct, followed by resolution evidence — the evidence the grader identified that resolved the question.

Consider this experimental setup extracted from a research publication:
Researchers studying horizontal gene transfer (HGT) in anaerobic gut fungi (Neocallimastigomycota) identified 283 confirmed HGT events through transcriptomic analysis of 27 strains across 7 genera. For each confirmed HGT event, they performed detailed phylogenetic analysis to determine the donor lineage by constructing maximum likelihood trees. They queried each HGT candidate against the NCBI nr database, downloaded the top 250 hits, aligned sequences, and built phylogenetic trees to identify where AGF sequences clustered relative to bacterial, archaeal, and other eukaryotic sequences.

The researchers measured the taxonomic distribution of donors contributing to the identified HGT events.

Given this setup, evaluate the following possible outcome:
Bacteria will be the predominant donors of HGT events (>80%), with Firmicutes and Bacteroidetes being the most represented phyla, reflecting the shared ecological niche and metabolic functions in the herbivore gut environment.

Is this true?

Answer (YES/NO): NO